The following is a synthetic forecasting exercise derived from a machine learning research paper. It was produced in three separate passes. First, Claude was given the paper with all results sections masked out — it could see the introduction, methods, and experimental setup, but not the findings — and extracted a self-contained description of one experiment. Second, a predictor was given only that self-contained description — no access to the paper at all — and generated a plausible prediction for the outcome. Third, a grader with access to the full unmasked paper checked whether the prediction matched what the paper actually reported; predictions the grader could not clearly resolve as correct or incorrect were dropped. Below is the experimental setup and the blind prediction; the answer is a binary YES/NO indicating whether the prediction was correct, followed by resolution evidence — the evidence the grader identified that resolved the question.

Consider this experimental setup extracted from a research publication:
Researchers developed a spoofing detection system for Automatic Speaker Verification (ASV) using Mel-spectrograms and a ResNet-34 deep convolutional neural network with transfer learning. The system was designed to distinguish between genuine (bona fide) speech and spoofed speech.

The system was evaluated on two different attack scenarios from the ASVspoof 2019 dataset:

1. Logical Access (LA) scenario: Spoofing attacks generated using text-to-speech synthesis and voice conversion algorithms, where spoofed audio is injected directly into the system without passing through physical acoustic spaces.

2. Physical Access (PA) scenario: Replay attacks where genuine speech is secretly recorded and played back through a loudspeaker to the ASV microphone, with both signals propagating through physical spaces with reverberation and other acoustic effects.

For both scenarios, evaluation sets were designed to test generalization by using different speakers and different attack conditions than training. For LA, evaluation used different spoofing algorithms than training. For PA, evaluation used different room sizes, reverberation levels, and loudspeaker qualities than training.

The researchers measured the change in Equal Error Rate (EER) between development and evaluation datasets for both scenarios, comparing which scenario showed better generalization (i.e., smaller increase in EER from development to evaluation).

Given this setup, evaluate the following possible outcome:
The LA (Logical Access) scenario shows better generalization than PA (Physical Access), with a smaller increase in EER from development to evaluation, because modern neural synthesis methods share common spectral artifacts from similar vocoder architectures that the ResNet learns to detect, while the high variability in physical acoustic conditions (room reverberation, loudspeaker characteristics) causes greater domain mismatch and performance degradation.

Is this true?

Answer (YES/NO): NO